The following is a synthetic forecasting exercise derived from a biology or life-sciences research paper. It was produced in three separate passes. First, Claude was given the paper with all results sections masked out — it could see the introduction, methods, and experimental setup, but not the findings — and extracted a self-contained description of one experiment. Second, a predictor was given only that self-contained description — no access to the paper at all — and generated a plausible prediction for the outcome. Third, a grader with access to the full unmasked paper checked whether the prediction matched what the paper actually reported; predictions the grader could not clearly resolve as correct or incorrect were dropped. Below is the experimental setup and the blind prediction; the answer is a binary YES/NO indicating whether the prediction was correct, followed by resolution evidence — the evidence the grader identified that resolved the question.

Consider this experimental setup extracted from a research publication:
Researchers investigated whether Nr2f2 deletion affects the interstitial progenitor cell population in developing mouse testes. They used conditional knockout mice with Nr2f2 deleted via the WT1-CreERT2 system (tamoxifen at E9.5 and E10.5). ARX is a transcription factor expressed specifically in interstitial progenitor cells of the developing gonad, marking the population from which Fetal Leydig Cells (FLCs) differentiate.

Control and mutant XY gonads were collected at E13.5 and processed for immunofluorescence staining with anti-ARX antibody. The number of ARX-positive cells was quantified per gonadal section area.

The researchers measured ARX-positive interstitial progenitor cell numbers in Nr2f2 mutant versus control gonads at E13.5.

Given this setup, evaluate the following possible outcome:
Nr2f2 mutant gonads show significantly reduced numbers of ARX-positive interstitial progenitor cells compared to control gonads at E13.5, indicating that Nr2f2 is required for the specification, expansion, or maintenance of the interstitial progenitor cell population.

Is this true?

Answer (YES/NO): NO